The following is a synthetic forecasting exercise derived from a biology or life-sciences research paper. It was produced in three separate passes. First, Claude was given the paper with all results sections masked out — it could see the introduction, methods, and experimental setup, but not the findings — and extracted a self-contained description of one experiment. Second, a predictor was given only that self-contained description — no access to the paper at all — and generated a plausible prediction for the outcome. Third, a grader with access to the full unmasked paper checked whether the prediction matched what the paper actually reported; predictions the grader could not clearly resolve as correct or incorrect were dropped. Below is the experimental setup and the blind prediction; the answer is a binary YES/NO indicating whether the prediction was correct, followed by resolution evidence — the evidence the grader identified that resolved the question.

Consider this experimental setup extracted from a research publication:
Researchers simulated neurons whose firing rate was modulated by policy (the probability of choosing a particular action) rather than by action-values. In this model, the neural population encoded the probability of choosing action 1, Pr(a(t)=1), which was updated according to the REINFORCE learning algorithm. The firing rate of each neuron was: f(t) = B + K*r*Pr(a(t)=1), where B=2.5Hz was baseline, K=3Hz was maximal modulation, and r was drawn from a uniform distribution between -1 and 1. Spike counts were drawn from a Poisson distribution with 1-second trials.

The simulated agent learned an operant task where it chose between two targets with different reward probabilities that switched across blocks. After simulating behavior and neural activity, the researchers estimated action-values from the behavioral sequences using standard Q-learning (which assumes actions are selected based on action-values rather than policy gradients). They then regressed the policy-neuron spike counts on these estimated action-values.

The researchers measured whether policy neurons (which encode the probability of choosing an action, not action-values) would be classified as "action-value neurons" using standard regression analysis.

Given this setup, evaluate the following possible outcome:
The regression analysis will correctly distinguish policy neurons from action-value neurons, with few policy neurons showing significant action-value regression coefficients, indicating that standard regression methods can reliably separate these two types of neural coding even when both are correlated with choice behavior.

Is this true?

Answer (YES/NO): NO